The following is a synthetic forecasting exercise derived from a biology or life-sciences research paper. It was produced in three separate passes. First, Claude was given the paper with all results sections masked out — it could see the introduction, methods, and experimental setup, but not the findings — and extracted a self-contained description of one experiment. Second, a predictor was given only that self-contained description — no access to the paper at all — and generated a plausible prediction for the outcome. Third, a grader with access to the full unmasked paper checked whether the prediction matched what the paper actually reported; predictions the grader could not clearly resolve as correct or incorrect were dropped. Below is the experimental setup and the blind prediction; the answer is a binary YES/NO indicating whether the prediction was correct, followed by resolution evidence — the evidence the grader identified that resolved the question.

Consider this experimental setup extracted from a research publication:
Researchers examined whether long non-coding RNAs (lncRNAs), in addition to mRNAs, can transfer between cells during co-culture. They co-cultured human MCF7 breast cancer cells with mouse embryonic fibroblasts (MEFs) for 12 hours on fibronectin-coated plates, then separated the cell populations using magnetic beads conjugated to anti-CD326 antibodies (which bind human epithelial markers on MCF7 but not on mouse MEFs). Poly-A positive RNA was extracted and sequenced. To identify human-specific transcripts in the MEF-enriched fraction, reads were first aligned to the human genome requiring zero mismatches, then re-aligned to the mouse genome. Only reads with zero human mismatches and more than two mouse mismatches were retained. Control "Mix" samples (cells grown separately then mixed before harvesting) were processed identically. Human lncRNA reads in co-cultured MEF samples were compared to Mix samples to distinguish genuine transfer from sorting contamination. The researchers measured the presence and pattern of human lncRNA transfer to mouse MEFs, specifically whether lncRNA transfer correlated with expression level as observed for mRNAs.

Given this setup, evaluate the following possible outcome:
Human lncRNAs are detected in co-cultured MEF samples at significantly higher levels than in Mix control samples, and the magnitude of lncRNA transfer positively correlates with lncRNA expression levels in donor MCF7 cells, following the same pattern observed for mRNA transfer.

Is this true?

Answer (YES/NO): YES